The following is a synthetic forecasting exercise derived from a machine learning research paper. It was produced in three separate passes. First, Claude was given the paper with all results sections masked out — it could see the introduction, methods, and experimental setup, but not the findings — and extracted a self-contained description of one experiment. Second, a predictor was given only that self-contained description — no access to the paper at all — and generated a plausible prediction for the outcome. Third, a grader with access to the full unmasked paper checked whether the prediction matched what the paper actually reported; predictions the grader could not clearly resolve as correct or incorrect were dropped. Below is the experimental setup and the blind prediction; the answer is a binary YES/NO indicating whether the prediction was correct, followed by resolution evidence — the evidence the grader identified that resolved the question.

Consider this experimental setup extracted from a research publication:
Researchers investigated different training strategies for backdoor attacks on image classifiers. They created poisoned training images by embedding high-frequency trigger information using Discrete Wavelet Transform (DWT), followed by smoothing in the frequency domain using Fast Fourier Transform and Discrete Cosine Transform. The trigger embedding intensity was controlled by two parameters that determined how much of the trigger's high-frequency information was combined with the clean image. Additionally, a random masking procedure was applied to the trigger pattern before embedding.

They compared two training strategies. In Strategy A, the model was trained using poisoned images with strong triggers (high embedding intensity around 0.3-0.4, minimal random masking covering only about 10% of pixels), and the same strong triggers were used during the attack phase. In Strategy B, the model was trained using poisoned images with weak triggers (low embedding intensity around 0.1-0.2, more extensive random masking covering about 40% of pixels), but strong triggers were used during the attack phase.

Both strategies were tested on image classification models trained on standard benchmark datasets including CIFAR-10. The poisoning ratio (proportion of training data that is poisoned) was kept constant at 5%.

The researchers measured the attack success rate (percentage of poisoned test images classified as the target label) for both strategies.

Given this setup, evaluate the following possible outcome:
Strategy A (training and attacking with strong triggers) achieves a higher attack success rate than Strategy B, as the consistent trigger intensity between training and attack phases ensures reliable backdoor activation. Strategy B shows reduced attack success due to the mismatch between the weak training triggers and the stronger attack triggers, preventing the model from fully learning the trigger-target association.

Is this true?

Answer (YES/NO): NO